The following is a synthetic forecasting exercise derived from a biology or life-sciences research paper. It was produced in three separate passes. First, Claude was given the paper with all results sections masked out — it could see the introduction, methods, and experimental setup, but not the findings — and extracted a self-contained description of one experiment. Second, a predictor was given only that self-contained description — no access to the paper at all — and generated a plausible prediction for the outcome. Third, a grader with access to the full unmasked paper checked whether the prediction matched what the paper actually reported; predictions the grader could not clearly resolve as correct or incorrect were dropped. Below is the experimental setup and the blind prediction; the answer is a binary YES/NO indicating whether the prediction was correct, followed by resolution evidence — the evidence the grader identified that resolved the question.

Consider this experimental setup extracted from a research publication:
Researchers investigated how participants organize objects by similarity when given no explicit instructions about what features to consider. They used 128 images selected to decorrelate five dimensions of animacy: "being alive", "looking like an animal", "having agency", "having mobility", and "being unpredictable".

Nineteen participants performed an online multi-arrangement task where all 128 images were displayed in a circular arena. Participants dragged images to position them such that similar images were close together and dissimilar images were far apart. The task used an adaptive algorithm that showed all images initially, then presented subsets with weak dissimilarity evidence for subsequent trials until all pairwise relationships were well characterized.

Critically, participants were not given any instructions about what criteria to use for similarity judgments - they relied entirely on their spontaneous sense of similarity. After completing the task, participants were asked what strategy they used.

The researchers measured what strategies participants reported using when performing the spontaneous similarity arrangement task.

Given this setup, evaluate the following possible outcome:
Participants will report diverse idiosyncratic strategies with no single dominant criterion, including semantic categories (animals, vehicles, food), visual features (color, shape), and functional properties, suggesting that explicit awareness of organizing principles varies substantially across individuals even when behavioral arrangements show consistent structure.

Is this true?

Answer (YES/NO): NO